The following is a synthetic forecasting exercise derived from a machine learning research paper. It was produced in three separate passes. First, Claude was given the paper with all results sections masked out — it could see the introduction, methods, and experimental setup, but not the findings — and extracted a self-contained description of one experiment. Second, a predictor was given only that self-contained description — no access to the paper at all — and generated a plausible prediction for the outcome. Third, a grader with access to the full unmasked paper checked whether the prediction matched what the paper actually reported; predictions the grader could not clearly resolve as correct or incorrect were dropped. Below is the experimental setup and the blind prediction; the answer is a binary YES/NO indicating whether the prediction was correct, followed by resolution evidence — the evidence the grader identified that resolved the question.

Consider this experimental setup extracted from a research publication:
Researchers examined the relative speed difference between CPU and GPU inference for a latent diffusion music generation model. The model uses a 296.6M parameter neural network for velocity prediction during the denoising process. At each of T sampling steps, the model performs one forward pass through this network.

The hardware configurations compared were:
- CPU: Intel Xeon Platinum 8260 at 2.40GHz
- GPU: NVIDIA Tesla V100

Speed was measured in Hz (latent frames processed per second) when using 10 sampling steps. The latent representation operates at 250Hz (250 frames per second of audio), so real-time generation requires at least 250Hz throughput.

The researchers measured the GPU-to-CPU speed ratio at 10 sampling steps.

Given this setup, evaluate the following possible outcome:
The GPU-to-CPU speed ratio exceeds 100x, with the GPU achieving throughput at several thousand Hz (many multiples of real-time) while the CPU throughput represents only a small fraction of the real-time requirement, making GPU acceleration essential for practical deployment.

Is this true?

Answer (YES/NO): NO